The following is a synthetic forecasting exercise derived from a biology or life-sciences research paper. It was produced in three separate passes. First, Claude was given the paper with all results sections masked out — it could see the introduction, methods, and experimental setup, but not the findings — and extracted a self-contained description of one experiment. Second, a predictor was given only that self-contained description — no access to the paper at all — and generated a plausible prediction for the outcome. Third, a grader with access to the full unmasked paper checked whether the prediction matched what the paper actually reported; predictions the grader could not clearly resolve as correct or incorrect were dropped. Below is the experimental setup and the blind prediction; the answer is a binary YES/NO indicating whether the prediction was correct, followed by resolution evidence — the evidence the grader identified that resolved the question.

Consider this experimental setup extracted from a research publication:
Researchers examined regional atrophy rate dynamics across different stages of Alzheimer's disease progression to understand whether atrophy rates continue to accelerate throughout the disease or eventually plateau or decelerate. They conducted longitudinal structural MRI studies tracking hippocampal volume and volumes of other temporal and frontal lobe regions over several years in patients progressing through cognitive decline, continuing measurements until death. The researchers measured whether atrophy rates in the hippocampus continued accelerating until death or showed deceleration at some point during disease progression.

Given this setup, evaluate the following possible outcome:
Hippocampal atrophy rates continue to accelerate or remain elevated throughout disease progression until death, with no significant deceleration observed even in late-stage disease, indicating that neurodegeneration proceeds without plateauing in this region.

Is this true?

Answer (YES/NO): NO